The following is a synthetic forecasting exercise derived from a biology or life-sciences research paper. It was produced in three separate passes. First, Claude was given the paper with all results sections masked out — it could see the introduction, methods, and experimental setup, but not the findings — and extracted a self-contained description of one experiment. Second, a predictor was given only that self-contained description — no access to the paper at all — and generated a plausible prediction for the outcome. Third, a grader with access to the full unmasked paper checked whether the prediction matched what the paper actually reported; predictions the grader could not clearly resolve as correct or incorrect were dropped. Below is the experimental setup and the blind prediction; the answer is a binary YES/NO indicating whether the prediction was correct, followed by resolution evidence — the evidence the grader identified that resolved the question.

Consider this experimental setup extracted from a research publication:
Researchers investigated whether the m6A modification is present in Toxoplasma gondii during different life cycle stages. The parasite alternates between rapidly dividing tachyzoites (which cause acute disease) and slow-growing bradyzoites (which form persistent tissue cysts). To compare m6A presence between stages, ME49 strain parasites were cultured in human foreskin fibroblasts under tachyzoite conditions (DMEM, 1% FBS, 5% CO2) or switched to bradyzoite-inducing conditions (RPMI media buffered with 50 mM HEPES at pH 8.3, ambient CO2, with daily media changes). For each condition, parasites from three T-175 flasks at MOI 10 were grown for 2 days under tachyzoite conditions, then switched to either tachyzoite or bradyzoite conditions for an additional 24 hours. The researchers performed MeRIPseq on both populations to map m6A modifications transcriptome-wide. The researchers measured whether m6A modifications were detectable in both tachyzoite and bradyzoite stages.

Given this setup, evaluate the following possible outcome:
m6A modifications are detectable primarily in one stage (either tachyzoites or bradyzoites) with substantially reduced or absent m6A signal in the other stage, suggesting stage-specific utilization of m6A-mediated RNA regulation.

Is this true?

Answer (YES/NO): NO